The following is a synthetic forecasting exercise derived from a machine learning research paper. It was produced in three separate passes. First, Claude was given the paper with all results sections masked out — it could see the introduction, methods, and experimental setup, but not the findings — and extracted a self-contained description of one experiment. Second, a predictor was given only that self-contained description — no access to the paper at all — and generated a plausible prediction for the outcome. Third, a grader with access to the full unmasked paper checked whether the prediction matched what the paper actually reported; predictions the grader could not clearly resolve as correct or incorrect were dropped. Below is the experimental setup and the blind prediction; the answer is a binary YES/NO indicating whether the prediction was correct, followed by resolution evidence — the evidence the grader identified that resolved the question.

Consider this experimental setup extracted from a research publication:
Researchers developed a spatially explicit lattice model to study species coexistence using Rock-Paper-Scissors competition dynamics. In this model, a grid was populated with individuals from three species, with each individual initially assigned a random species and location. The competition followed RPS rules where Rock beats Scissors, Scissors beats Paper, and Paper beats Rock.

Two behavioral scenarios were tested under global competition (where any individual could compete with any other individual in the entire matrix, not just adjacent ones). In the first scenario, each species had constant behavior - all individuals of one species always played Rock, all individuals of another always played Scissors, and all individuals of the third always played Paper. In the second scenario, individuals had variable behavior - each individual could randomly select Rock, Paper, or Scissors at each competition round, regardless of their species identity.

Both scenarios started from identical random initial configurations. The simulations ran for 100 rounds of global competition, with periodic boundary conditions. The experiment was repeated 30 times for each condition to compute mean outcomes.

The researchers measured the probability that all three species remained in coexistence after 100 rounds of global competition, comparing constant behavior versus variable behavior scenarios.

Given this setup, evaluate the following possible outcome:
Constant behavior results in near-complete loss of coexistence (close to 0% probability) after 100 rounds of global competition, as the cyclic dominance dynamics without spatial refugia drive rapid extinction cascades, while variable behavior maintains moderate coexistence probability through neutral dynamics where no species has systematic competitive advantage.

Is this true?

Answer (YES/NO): NO